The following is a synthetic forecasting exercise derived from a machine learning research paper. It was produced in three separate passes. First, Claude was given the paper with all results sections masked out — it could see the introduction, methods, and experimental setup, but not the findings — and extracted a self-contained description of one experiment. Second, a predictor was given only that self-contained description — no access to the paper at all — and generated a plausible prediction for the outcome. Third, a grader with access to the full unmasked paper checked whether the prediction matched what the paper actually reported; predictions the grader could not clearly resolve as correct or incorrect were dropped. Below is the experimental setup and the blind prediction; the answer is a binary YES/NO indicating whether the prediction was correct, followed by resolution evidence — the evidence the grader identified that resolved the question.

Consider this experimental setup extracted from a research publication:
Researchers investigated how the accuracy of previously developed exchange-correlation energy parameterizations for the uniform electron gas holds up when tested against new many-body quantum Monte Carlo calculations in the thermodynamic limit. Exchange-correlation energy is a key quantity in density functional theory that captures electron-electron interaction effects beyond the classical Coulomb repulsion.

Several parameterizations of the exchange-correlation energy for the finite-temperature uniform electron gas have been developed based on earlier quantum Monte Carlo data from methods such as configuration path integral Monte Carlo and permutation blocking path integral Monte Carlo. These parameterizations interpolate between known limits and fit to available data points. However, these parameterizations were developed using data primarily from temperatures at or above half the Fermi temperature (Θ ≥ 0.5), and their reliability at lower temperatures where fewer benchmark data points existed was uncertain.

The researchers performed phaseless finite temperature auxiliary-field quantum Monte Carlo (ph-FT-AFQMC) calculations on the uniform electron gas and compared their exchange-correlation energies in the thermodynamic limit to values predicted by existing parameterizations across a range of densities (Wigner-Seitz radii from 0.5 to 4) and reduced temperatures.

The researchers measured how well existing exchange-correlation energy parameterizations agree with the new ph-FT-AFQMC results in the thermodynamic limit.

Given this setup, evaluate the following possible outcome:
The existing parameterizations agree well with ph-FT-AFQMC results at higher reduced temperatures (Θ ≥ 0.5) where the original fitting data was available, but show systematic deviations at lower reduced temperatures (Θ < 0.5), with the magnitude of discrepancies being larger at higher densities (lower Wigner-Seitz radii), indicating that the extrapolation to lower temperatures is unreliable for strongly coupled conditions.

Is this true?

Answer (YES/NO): NO